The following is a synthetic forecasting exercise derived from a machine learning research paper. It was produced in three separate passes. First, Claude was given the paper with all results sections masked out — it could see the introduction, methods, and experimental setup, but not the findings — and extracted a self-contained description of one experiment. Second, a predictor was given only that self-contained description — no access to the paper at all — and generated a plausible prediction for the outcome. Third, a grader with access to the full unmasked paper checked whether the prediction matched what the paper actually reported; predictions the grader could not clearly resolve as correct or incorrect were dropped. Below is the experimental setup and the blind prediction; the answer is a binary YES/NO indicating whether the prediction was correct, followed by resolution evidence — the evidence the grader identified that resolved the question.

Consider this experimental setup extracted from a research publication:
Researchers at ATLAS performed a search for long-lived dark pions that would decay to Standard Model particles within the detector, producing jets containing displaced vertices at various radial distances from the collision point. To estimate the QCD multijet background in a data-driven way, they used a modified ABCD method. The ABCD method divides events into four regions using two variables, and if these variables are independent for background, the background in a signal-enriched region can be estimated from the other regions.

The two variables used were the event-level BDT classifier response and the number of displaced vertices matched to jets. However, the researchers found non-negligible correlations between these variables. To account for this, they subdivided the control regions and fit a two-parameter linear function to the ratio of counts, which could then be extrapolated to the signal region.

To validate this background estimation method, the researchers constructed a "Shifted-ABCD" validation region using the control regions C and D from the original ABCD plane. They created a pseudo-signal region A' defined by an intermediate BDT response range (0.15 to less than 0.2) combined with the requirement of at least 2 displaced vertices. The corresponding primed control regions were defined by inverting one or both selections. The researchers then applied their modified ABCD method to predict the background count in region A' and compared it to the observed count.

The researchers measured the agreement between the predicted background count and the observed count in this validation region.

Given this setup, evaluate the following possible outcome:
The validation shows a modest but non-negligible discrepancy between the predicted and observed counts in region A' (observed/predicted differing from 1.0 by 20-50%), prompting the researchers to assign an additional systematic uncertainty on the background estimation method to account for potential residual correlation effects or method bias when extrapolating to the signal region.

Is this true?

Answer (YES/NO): NO